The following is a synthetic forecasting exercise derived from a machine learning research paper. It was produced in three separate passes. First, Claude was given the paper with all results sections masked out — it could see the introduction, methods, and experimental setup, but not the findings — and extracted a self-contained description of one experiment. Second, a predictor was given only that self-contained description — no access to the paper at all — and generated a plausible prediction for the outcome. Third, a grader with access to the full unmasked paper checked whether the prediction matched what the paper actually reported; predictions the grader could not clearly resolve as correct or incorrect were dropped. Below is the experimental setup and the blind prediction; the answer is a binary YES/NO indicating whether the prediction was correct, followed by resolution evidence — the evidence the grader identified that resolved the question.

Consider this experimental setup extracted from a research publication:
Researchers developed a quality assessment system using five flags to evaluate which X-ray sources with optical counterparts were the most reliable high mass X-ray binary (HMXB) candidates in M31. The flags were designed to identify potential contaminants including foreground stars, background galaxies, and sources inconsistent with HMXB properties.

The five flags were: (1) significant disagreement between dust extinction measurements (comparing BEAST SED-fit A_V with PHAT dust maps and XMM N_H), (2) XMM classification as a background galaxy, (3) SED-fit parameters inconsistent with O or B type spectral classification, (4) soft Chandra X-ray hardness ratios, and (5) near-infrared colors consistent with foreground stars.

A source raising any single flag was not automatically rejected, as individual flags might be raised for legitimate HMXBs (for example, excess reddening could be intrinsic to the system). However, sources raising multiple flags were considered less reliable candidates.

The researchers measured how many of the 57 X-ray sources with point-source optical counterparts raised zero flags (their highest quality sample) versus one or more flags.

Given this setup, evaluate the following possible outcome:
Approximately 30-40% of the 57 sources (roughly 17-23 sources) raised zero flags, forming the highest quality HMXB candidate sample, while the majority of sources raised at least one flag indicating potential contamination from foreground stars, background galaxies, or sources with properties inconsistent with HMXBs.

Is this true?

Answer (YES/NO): NO